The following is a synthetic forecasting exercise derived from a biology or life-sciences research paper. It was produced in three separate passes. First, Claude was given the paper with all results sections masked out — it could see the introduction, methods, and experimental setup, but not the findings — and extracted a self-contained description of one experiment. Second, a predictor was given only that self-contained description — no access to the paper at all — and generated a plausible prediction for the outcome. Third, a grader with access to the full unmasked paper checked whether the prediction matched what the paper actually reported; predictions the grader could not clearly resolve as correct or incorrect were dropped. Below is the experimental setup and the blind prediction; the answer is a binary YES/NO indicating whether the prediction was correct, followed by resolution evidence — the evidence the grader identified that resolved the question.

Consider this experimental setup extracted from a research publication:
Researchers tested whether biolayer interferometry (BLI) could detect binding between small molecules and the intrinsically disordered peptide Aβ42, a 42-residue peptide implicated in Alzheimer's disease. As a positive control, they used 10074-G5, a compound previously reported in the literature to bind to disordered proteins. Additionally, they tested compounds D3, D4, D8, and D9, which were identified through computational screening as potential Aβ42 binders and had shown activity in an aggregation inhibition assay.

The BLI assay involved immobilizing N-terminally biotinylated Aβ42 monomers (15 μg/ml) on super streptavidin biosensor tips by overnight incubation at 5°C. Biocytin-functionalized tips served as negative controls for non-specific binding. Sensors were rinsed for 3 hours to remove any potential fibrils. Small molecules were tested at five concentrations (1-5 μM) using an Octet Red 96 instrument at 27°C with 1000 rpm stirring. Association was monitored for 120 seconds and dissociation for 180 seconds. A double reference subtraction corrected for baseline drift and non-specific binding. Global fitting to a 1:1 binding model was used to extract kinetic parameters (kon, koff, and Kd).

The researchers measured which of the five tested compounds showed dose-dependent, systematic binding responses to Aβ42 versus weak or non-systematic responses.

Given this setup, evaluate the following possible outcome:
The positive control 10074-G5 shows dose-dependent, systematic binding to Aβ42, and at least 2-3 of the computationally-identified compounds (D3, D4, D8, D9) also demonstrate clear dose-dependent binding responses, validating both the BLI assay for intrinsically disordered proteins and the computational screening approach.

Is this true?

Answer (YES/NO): YES